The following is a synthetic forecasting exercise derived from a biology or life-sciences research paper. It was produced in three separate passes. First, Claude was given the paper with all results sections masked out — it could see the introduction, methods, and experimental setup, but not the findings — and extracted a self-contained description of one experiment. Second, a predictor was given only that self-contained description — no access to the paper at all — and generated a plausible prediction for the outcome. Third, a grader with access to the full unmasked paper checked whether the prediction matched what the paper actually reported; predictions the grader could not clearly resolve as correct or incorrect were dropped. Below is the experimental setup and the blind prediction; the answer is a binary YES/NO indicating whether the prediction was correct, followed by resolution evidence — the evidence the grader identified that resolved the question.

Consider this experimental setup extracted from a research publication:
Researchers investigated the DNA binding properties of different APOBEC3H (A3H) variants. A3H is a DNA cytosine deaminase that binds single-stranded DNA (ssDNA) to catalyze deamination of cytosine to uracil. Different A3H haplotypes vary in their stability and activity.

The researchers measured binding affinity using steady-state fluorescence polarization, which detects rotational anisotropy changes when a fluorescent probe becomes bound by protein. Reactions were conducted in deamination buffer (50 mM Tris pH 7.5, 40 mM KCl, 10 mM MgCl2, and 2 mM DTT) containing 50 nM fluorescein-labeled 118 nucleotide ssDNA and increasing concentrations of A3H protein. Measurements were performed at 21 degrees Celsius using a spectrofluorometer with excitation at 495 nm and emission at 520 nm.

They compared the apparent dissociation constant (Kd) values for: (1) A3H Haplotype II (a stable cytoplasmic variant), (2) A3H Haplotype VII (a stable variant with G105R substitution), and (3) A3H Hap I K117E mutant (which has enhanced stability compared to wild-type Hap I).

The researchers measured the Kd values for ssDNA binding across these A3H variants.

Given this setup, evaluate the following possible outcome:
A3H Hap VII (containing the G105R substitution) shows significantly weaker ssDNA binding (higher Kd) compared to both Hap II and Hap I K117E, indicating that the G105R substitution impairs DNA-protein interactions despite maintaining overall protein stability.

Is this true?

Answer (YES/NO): NO